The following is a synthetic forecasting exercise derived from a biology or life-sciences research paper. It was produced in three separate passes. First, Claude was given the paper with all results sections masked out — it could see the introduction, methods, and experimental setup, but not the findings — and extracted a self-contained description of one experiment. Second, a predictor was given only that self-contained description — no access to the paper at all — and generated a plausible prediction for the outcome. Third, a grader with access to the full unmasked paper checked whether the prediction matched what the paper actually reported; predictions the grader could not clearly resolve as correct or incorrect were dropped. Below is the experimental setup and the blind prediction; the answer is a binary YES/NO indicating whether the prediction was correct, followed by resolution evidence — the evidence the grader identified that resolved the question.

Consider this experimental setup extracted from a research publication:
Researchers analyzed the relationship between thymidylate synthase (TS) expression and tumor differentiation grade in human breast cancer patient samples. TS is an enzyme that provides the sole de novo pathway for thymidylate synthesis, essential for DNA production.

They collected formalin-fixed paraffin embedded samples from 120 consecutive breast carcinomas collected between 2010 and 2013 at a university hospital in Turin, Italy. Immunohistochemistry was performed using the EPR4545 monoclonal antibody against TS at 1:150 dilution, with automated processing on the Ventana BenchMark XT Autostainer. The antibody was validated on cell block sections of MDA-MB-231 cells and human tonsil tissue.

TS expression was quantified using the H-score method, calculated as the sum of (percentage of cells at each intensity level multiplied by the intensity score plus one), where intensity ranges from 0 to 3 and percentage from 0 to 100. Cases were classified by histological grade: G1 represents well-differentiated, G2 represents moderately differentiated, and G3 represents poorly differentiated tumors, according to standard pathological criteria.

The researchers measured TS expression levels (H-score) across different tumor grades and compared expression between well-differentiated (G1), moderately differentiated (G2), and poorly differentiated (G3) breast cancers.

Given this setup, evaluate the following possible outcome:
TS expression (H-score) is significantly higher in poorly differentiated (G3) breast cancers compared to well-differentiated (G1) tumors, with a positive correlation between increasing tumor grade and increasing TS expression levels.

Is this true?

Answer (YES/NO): YES